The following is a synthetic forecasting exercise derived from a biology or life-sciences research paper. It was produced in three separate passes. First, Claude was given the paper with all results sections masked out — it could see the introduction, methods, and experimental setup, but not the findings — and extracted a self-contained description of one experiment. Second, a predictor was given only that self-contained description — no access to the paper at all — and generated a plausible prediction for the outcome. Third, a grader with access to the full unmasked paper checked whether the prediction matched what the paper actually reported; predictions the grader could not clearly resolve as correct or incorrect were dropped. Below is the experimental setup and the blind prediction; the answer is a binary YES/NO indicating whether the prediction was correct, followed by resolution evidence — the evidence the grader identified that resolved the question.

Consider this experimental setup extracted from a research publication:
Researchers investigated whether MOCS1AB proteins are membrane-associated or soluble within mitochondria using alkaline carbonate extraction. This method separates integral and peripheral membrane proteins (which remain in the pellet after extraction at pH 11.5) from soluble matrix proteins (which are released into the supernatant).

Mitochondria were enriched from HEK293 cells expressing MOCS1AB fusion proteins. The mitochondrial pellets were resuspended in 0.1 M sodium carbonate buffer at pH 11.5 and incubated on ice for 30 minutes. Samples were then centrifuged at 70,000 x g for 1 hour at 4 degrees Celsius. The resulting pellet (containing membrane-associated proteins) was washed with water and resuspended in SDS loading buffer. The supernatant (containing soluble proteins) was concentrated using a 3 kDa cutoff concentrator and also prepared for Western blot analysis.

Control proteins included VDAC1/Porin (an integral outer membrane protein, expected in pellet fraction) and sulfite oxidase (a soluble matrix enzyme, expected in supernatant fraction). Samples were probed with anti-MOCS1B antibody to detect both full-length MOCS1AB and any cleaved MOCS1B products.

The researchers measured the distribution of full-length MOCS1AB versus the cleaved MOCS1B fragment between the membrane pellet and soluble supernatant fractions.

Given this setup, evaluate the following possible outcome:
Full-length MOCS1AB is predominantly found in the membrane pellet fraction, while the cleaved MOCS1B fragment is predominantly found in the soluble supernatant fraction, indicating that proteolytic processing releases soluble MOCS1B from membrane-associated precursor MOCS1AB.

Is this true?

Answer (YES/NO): YES